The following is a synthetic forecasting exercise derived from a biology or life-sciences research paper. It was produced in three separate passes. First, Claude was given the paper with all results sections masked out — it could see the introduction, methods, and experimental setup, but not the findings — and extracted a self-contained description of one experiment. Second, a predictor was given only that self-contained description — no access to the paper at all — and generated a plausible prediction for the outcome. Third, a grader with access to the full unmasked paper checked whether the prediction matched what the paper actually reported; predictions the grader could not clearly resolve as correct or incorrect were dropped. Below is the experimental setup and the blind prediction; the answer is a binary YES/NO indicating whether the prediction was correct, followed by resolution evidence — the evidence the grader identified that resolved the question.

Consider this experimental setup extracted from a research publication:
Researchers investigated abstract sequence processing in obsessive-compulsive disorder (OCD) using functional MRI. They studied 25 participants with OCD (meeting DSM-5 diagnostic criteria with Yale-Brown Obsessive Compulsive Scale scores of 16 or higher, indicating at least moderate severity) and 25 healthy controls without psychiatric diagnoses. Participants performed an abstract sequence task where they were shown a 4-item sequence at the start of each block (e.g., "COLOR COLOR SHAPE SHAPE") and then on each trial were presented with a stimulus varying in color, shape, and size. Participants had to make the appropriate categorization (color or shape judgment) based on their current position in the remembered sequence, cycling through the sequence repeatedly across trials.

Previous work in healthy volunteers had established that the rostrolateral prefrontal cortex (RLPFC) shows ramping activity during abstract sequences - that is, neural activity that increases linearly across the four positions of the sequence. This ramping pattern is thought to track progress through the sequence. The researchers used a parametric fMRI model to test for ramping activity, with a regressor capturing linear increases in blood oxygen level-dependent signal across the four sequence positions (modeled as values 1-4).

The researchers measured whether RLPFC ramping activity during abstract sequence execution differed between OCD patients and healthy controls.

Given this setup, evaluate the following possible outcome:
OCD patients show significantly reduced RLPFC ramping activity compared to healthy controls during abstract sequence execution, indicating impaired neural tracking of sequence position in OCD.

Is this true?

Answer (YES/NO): NO